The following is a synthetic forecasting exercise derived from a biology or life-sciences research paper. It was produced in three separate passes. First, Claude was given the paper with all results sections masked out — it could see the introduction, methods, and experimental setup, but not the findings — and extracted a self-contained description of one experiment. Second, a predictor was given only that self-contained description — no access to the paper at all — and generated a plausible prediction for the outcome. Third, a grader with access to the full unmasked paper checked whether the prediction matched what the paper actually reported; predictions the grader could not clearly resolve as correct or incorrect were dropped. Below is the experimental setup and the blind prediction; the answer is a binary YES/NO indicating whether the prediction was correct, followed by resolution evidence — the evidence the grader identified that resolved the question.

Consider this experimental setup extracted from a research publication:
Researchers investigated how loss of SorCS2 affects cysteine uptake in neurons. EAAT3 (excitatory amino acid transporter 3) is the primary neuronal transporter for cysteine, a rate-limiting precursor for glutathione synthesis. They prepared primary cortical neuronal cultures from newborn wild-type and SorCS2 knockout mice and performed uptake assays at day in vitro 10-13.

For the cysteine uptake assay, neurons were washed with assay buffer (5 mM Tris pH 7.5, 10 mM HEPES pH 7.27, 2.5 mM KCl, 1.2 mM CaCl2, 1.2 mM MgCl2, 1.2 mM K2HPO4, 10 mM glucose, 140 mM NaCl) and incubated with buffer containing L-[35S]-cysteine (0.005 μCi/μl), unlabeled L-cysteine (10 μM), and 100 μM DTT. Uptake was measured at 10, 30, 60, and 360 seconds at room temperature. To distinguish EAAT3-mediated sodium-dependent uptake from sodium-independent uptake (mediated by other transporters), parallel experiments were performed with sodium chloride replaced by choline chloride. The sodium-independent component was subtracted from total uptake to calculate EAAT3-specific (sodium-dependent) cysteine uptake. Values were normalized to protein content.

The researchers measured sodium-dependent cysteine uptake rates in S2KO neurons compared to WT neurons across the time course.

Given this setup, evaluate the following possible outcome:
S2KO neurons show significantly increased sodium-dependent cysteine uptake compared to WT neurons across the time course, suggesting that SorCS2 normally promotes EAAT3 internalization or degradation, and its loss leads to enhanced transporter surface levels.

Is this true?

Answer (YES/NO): NO